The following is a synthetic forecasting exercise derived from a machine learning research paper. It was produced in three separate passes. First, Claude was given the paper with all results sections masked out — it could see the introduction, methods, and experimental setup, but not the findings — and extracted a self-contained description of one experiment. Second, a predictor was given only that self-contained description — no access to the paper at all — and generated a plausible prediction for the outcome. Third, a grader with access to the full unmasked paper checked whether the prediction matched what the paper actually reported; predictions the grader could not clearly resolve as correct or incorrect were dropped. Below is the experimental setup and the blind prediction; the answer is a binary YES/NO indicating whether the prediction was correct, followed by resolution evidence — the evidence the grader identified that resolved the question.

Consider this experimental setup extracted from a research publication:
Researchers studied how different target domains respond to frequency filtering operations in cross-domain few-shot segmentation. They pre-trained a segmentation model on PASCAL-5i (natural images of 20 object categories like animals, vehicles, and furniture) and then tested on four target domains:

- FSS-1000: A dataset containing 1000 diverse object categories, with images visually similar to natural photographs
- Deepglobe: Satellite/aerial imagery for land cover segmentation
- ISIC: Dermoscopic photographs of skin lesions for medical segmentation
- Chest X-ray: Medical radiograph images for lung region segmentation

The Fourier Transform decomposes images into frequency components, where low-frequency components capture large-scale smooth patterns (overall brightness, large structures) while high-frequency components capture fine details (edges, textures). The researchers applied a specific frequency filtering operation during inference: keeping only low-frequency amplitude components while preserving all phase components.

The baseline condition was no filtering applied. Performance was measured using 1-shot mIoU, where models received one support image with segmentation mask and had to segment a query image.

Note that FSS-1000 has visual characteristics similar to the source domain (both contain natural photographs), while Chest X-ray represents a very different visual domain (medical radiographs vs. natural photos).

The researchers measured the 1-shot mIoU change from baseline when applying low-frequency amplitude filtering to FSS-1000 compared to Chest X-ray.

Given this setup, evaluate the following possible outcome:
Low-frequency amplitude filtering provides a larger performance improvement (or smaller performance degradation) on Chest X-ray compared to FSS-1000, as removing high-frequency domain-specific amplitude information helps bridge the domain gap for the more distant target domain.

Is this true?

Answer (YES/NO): YES